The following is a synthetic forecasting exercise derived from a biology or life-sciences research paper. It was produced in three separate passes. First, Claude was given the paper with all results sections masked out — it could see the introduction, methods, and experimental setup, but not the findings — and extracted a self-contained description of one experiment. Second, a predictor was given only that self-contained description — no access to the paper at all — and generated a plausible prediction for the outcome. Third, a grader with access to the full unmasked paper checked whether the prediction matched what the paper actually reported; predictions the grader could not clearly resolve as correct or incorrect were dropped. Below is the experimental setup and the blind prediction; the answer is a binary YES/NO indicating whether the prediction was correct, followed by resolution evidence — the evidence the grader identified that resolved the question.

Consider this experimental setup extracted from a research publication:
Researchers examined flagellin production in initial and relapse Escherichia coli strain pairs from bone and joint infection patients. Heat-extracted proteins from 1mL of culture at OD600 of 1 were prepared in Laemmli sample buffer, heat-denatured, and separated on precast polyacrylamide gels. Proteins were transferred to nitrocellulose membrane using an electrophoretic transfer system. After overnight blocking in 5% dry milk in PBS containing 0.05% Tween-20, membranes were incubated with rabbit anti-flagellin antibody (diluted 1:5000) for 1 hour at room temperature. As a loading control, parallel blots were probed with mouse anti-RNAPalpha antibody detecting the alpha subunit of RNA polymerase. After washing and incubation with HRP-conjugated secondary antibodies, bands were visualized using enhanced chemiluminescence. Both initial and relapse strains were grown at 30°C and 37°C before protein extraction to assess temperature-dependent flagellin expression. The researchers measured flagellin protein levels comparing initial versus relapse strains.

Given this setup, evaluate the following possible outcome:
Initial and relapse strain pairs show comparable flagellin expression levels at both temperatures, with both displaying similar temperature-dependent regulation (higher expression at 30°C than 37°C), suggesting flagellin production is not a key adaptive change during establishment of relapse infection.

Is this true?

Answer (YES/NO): YES